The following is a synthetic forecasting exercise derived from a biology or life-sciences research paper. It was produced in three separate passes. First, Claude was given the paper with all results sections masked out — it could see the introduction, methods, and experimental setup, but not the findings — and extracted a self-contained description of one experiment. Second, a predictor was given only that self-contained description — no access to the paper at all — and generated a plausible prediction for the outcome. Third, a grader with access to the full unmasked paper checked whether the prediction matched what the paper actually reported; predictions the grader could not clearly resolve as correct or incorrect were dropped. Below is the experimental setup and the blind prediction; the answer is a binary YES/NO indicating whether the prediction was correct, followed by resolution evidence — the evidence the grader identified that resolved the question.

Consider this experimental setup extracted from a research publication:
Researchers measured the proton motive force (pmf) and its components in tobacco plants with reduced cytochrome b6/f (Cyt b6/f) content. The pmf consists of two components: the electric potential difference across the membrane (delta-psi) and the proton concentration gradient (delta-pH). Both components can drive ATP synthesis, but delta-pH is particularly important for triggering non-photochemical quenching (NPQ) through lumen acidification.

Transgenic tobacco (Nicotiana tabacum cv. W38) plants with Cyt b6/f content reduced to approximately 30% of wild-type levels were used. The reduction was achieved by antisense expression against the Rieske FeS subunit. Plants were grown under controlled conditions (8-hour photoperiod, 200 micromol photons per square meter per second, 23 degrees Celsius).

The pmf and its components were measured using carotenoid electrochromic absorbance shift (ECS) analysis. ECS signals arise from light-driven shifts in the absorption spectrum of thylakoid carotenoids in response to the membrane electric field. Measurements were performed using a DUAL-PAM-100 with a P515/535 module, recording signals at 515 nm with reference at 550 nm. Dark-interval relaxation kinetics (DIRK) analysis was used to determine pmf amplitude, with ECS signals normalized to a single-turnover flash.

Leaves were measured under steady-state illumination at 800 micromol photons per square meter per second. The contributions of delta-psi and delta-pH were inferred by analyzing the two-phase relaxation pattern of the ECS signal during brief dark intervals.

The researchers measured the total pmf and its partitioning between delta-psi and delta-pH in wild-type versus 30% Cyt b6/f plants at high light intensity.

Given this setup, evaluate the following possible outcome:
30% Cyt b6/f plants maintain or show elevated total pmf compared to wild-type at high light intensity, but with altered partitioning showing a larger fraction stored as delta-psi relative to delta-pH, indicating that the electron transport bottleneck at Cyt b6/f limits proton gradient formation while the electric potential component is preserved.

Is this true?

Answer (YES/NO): NO